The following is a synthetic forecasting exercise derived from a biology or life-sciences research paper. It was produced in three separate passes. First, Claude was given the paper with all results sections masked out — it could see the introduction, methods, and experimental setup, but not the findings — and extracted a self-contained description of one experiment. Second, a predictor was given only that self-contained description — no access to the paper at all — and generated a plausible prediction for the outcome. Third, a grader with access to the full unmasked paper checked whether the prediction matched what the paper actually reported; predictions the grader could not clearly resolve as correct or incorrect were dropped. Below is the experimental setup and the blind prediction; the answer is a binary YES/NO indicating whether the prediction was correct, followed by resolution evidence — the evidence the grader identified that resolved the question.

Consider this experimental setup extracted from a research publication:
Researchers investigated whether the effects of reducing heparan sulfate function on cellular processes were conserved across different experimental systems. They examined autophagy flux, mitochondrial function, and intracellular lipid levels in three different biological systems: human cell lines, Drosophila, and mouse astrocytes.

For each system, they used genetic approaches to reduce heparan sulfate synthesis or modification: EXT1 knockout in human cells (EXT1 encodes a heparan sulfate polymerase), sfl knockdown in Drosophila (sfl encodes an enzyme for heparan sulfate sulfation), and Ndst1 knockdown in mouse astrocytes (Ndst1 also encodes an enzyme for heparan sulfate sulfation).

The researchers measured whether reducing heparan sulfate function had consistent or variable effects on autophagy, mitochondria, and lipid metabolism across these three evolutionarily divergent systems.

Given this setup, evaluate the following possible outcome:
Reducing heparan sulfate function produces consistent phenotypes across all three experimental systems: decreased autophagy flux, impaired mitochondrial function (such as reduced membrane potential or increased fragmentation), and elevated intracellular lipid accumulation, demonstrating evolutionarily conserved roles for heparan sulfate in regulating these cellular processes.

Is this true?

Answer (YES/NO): NO